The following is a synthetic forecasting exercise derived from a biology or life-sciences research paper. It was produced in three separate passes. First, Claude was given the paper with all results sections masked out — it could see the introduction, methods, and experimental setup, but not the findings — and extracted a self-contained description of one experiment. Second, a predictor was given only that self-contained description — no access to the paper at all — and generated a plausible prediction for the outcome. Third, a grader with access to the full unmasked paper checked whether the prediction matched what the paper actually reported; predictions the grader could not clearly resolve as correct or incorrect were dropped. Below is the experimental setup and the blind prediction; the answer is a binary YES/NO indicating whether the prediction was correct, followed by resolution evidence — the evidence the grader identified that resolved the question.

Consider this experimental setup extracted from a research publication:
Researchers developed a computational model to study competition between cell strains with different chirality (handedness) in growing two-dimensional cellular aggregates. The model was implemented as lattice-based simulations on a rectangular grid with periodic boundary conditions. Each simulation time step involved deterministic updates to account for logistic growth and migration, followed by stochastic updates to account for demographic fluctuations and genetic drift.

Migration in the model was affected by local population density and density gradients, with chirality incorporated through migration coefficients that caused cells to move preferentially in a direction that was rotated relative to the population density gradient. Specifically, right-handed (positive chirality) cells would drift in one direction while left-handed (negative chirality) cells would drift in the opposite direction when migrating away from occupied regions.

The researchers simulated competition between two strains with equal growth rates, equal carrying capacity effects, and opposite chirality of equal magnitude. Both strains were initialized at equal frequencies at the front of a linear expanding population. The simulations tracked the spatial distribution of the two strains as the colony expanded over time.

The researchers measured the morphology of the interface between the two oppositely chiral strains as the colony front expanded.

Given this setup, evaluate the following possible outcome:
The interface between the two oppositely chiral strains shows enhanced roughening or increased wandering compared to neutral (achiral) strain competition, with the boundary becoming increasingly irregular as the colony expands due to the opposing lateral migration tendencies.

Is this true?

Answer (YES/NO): NO